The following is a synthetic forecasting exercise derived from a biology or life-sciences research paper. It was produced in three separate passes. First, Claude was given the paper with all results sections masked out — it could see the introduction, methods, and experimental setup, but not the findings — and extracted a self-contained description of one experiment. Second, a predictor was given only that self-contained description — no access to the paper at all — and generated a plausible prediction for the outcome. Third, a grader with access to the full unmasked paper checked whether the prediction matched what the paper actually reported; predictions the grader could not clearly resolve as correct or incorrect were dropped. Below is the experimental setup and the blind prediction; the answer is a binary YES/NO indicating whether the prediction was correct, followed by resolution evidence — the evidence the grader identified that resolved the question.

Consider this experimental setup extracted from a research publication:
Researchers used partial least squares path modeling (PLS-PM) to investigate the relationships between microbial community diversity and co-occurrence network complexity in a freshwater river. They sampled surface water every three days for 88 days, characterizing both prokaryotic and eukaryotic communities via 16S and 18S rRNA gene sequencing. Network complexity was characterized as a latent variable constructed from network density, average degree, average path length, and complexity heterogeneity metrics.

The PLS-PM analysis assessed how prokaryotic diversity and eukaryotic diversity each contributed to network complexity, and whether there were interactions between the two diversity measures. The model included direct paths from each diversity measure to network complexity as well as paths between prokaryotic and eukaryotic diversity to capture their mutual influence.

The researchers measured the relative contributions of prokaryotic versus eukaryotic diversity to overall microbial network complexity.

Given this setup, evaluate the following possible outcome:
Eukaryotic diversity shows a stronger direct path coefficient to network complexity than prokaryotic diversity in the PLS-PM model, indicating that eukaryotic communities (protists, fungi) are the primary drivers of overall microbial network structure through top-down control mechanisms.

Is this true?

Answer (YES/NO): NO